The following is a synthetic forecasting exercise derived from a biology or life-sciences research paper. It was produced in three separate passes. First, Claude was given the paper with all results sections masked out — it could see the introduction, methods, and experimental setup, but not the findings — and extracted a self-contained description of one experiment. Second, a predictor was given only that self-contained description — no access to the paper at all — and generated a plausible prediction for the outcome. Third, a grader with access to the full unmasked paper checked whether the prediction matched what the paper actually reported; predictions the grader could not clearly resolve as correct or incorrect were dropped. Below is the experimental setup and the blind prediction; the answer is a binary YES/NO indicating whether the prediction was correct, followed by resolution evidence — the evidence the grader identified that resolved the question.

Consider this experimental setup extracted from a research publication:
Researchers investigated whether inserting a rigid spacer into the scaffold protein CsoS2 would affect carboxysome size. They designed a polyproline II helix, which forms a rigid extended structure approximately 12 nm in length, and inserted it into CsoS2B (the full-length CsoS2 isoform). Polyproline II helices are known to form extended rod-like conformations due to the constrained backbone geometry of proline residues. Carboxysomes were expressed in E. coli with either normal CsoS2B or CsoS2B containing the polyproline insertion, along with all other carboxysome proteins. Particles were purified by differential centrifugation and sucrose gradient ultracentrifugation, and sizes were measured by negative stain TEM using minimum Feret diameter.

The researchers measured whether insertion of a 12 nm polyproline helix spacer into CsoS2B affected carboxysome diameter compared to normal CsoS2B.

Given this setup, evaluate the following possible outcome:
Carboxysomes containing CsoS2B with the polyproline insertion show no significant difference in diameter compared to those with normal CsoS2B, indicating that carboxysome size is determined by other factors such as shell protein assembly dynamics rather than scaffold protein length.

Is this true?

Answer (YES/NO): YES